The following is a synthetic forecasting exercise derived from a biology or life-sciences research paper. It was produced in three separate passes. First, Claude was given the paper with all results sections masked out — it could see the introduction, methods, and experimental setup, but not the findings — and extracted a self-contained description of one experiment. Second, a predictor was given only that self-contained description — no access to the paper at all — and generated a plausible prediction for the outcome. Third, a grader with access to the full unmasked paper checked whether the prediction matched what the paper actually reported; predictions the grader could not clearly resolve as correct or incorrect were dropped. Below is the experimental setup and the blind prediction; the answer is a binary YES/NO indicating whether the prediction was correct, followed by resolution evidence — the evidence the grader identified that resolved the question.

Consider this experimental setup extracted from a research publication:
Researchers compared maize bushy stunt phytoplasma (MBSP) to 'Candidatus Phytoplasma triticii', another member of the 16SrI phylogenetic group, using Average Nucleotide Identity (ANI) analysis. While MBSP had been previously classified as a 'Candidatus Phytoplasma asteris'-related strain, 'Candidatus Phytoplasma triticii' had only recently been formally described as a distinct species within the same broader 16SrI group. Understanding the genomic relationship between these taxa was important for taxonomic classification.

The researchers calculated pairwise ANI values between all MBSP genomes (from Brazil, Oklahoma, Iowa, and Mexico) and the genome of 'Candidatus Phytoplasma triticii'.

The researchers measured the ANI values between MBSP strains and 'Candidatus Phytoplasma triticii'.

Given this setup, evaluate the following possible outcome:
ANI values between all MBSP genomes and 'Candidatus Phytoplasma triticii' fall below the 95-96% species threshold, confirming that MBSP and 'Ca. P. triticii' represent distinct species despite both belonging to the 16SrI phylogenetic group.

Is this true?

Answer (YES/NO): YES